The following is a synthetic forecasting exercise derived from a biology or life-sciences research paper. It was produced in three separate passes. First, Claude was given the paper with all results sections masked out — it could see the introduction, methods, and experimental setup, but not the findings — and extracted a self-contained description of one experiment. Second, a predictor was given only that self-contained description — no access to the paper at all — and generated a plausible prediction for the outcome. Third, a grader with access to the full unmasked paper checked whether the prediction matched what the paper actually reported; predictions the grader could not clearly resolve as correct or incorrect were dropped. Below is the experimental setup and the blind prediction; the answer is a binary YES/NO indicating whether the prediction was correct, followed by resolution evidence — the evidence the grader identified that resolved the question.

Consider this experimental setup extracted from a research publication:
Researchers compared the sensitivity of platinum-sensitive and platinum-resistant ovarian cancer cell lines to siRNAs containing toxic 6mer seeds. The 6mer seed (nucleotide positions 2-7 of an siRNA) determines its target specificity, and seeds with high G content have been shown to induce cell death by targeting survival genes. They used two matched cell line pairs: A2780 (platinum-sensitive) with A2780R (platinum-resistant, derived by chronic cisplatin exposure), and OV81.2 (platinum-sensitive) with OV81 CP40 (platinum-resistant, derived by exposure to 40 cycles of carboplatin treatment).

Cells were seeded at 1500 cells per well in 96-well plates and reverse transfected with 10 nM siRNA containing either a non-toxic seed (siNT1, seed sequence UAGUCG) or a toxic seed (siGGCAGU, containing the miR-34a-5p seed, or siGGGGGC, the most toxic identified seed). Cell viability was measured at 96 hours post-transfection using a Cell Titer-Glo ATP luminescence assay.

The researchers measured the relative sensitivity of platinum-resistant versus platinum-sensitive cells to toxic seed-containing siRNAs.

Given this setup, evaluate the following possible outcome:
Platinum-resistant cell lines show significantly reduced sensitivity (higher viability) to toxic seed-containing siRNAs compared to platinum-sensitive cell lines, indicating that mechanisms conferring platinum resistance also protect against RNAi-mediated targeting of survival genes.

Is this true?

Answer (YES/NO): NO